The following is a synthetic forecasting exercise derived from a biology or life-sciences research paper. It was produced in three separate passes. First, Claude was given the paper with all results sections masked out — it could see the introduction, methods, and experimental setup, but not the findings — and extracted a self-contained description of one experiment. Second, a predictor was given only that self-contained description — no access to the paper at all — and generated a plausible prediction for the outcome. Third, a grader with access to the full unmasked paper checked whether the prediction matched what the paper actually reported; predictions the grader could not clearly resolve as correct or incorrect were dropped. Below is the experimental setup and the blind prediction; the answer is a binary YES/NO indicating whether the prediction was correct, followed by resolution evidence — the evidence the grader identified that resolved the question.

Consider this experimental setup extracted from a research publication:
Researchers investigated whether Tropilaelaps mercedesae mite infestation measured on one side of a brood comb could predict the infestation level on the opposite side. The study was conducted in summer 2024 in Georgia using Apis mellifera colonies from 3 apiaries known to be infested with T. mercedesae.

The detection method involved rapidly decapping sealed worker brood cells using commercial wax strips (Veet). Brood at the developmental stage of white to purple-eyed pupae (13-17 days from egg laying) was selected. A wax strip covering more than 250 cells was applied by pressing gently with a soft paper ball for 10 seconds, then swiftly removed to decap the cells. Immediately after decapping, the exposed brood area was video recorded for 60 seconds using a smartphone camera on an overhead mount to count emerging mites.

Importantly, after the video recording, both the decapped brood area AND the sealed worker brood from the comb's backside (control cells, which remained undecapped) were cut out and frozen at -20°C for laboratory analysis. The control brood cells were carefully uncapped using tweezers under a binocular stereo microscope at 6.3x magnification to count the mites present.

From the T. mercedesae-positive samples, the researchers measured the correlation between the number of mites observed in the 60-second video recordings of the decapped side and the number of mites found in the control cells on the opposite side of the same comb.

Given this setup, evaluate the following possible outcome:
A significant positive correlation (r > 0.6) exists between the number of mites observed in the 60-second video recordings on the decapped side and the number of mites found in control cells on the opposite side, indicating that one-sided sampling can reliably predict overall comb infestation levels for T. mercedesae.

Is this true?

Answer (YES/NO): YES